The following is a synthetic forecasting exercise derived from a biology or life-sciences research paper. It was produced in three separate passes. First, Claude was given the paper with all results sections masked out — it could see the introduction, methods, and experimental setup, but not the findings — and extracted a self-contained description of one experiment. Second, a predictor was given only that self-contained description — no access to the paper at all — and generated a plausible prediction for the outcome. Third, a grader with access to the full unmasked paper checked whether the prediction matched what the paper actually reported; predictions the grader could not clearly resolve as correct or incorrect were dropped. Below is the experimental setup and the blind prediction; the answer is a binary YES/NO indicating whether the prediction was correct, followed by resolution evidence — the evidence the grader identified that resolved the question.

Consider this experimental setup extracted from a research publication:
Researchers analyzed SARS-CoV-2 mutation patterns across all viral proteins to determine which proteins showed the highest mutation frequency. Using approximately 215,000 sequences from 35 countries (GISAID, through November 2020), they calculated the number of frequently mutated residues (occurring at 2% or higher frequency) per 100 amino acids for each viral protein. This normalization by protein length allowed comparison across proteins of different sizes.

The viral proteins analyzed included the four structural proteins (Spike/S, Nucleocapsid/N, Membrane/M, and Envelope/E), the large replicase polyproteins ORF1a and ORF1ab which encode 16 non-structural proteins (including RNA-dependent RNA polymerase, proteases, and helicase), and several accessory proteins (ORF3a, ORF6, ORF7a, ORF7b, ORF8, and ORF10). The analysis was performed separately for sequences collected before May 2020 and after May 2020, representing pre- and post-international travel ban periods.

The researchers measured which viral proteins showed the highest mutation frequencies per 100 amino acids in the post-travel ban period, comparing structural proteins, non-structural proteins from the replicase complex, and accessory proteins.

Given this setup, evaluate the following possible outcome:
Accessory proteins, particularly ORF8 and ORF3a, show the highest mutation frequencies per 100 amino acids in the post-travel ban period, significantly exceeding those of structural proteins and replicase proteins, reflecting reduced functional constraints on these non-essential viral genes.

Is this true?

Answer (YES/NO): NO